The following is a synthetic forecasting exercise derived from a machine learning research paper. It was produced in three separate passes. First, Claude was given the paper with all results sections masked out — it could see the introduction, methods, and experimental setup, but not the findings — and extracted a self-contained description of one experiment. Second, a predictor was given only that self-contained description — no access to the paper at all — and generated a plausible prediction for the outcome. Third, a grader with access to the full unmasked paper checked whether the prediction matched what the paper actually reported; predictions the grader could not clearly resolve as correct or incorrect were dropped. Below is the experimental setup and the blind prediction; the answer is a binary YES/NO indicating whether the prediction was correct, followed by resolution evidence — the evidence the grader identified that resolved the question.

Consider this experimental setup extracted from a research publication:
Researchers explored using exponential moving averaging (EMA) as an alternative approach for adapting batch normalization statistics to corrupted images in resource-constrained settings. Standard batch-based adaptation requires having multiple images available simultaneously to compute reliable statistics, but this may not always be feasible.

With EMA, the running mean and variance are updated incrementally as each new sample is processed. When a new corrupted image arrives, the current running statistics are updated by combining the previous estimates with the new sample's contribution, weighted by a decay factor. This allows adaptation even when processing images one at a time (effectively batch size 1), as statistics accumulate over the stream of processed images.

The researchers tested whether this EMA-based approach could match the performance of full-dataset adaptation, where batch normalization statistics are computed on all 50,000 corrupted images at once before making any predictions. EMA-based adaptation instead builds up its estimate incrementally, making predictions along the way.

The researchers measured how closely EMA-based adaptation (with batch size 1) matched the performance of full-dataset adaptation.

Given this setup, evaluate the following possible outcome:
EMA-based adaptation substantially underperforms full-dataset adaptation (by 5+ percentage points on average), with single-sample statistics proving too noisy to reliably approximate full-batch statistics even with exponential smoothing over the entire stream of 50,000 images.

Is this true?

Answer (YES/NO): NO